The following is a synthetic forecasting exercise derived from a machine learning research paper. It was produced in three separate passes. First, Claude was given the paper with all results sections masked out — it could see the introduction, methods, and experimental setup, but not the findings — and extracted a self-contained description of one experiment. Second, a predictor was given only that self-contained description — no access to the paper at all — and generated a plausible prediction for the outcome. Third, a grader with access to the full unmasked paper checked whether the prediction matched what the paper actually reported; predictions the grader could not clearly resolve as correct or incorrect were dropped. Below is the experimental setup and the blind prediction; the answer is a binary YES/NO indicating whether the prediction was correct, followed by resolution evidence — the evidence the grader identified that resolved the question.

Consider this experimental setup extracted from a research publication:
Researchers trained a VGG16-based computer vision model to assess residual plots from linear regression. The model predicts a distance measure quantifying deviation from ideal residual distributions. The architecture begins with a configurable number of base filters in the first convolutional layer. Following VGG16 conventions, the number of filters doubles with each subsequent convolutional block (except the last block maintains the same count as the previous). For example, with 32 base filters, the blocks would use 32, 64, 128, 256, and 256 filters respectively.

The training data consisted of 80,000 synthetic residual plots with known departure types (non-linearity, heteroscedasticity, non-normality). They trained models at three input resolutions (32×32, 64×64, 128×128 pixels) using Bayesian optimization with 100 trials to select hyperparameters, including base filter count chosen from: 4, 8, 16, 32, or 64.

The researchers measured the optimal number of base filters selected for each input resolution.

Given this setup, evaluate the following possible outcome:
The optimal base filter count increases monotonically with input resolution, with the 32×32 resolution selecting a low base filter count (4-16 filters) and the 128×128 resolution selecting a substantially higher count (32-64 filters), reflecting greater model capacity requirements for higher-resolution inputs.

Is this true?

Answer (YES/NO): NO